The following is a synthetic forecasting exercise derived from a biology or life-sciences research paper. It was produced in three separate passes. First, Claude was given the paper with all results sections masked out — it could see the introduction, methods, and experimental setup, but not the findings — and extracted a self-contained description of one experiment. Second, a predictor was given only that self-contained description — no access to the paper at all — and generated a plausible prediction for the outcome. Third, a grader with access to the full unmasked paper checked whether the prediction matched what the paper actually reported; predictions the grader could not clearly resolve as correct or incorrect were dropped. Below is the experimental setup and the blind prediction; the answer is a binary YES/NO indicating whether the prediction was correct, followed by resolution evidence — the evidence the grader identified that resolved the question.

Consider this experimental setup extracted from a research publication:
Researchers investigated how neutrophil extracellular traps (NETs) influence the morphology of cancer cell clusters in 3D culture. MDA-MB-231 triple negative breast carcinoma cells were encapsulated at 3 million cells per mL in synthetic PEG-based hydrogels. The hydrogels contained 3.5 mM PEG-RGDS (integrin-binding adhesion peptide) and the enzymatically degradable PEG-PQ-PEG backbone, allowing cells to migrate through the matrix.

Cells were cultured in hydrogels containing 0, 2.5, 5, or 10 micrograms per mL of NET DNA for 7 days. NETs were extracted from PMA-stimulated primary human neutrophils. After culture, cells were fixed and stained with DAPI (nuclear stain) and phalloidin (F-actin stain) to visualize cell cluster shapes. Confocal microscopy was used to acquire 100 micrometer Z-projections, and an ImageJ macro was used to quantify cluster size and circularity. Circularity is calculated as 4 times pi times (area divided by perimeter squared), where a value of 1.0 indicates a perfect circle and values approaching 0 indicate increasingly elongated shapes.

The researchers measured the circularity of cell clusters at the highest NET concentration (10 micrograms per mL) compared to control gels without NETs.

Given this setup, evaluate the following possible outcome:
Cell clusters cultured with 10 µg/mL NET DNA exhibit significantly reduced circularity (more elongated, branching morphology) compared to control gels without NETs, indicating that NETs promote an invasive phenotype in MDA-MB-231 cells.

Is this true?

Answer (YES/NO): YES